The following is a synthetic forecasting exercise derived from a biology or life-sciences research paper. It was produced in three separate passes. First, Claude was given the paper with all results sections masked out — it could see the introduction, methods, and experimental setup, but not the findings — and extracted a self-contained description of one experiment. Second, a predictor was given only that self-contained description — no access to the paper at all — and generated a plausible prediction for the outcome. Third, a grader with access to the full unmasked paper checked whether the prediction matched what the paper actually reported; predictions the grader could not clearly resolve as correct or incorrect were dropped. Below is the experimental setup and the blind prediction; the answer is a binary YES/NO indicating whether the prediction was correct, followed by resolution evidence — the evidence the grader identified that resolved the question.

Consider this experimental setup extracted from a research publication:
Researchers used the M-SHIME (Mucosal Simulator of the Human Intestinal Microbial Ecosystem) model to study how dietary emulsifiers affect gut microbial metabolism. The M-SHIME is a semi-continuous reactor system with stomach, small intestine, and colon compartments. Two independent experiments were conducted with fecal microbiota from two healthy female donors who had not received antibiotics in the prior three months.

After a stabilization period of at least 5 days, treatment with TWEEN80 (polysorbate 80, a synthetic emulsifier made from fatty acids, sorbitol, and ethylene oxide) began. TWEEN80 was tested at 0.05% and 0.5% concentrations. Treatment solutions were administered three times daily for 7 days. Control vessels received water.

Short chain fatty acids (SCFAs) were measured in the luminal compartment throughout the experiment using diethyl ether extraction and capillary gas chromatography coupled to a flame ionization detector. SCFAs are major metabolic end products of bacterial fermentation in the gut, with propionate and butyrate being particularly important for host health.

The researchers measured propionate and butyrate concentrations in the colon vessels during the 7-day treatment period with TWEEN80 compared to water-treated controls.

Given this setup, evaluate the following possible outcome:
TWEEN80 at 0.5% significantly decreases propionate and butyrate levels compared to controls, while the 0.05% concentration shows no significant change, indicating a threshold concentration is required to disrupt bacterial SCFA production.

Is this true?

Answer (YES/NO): NO